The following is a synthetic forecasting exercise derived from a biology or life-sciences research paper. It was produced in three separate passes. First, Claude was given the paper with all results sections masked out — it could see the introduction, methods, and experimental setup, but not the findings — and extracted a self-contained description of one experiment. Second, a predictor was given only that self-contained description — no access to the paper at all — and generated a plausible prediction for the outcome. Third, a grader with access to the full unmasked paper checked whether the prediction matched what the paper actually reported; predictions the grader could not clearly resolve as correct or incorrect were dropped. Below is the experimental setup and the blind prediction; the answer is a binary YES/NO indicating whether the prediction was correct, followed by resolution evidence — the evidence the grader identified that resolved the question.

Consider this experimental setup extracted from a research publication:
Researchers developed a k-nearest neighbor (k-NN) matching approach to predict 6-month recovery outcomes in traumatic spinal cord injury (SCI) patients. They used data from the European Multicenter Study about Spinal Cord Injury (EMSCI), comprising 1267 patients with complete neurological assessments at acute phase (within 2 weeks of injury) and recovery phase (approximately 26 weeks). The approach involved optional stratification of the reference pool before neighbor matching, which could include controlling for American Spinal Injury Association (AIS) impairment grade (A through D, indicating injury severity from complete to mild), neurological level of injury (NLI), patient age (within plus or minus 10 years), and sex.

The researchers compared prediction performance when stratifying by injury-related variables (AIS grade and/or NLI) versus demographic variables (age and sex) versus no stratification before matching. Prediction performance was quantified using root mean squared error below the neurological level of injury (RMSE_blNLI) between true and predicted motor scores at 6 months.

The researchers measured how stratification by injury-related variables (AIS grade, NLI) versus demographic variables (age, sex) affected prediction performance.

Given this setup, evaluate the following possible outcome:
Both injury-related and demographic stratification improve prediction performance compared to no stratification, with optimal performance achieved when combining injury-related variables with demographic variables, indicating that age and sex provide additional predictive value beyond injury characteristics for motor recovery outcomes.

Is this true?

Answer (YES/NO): NO